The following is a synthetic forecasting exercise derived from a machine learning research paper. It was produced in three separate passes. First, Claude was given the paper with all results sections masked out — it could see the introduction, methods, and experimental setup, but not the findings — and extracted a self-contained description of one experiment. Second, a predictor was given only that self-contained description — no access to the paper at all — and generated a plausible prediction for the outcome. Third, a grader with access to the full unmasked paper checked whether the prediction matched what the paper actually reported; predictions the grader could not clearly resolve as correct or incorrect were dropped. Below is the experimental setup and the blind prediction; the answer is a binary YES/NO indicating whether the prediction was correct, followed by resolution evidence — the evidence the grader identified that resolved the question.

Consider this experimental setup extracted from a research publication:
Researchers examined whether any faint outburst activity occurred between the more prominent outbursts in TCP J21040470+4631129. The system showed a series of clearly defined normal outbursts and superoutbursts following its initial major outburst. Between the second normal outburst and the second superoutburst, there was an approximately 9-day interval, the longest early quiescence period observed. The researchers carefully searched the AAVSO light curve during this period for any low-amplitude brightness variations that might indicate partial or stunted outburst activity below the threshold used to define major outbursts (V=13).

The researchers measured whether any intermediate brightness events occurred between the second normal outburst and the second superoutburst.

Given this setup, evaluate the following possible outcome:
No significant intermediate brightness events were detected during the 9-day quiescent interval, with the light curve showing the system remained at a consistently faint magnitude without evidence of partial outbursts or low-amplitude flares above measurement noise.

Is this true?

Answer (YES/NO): NO